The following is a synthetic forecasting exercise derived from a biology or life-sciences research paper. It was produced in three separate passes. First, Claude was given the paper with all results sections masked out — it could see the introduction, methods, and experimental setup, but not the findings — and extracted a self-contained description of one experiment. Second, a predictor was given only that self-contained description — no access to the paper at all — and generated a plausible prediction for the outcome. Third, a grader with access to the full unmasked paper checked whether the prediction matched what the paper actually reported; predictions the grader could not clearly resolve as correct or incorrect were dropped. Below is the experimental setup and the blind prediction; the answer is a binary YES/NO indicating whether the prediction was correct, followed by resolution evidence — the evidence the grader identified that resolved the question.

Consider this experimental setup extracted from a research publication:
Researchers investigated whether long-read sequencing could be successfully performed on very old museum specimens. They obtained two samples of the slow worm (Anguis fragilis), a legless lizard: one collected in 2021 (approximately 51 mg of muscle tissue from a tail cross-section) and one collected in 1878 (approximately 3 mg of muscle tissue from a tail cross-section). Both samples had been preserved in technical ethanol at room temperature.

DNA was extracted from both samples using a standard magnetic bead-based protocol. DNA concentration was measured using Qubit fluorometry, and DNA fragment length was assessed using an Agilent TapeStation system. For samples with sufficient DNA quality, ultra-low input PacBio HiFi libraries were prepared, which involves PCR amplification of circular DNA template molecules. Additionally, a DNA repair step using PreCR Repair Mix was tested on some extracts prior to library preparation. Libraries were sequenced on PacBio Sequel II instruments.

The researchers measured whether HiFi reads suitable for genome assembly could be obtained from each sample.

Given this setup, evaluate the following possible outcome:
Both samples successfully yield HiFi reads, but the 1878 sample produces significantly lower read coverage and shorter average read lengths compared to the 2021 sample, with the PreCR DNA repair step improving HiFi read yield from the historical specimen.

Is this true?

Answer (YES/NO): NO